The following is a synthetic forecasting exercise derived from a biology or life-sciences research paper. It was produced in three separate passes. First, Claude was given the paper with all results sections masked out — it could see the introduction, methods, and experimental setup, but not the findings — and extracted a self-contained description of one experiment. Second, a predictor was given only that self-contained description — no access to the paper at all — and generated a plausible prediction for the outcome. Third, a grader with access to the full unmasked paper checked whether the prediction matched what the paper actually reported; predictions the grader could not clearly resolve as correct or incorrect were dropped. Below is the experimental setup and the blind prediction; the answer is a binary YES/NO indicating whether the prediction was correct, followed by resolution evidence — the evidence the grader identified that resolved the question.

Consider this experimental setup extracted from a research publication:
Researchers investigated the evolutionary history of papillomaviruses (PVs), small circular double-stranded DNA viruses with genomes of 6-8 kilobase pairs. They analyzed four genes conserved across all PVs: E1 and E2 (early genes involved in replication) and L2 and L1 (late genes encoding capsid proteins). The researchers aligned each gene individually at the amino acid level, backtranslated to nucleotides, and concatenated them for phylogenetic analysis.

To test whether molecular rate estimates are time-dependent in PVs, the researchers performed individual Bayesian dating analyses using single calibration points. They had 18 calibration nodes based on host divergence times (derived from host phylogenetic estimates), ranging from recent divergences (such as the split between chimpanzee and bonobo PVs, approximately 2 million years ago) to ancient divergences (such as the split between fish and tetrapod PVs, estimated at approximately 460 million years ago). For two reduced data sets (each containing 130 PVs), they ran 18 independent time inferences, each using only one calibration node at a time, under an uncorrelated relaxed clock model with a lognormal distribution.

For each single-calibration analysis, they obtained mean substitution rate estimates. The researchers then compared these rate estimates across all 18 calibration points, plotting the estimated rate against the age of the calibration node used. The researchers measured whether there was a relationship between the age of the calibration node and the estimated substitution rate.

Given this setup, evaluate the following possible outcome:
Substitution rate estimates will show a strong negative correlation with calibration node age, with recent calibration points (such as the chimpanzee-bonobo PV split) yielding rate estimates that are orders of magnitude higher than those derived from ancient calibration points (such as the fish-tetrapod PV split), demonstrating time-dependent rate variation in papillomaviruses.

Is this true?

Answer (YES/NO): NO